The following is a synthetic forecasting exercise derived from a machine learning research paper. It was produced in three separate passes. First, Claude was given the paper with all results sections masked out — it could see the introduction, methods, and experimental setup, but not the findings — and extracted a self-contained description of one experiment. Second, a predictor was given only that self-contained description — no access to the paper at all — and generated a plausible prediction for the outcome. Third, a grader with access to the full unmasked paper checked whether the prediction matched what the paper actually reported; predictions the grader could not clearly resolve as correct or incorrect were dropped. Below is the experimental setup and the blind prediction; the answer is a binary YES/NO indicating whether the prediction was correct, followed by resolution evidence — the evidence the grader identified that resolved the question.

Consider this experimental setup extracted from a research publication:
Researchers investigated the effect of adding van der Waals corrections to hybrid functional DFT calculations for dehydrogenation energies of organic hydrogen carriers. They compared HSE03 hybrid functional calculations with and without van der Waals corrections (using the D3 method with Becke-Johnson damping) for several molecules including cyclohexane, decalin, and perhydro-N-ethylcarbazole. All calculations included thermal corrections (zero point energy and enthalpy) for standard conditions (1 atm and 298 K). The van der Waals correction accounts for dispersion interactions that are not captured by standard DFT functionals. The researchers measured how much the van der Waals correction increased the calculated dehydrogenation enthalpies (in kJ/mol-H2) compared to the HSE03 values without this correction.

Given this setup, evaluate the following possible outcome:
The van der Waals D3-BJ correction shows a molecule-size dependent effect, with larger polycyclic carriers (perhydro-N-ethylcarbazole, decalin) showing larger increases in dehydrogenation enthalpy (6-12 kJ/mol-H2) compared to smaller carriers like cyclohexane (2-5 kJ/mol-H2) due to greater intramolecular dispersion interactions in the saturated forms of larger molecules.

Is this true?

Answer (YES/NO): NO